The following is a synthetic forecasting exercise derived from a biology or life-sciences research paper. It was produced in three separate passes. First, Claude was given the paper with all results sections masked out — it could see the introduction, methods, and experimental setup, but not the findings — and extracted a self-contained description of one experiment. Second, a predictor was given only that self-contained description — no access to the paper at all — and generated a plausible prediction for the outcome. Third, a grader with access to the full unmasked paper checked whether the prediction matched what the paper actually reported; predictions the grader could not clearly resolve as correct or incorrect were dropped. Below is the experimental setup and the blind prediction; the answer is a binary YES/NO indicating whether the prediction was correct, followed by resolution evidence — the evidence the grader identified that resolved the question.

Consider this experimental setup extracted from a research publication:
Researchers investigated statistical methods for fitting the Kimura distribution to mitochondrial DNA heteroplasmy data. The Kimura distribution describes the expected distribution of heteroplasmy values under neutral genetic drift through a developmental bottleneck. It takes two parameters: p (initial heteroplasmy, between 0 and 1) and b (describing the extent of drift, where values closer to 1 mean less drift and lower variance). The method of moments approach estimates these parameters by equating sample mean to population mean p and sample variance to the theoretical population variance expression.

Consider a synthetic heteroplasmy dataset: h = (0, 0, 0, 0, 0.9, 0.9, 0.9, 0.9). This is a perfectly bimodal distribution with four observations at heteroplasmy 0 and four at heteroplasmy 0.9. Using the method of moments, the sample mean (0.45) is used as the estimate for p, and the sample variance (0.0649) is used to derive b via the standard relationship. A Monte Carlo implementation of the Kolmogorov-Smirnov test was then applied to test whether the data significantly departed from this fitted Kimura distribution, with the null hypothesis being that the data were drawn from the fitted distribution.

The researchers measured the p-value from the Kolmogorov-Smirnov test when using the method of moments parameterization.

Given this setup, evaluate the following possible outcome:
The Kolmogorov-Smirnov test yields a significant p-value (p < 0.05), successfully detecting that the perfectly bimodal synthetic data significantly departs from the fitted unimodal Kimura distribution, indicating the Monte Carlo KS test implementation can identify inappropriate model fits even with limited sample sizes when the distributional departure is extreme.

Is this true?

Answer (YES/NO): NO